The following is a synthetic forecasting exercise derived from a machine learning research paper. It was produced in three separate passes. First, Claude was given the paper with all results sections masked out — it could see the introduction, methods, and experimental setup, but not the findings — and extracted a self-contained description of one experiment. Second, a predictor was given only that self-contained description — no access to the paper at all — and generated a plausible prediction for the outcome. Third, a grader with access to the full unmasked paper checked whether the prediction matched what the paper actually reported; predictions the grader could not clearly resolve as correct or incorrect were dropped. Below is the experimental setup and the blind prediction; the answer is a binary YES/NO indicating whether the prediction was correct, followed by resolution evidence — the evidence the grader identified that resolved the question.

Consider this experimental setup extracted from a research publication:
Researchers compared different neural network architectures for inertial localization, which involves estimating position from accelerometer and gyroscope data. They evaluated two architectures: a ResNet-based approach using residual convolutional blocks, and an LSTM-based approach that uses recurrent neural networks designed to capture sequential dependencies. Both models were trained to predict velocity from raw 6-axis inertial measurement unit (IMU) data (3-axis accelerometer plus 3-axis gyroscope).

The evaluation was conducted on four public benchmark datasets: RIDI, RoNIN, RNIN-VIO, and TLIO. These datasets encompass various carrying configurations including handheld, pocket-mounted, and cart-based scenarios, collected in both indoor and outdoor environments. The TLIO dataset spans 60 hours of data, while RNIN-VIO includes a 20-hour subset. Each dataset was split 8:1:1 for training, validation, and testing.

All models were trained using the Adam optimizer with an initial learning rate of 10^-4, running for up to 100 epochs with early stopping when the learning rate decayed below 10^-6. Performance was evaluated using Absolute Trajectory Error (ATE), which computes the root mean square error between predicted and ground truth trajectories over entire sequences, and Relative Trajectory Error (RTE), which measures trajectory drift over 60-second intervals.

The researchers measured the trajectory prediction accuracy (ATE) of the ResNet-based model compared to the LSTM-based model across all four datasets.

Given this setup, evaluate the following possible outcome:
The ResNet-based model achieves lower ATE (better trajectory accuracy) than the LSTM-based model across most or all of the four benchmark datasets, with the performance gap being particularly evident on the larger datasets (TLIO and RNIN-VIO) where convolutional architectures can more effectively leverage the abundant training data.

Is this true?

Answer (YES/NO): NO